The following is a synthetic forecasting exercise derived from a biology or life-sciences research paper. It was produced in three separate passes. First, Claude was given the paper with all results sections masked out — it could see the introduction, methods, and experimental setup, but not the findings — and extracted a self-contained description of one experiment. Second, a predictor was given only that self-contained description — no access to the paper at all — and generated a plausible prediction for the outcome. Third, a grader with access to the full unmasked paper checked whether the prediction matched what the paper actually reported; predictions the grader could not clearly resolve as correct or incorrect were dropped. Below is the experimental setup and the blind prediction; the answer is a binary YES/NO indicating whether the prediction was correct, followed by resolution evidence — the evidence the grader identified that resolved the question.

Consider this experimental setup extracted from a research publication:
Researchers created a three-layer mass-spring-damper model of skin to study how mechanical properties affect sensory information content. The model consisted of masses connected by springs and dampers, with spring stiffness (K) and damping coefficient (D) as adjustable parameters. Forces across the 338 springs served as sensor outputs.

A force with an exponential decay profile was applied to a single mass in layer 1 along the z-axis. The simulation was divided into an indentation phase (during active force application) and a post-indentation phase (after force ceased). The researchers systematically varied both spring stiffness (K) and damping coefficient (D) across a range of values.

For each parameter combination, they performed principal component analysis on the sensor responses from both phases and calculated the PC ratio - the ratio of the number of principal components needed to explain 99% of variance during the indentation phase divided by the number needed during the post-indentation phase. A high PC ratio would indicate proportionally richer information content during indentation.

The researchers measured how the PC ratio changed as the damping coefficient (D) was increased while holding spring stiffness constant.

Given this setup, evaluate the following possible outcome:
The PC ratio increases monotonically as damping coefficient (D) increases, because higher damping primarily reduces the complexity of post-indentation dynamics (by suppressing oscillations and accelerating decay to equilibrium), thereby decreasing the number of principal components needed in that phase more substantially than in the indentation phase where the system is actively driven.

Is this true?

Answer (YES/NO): NO